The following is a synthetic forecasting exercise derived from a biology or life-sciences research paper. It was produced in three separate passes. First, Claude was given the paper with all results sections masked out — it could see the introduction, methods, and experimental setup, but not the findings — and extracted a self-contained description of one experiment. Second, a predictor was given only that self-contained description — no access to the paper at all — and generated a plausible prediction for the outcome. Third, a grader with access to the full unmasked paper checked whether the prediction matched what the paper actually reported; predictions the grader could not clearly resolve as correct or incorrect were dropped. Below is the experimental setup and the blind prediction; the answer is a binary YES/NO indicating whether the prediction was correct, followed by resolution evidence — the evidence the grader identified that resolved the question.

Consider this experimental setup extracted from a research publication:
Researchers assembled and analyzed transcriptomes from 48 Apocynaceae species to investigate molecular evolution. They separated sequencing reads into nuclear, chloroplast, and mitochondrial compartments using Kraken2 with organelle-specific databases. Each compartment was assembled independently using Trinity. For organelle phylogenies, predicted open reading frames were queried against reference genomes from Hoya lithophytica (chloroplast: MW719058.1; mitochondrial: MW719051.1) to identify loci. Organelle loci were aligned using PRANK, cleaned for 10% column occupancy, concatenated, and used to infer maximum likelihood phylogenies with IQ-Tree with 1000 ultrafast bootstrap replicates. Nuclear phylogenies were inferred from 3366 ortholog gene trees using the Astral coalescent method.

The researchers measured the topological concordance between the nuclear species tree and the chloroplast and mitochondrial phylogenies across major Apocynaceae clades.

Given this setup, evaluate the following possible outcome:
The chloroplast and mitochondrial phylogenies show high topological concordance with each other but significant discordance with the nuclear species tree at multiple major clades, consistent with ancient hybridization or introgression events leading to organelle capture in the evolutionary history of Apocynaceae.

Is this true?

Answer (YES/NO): NO